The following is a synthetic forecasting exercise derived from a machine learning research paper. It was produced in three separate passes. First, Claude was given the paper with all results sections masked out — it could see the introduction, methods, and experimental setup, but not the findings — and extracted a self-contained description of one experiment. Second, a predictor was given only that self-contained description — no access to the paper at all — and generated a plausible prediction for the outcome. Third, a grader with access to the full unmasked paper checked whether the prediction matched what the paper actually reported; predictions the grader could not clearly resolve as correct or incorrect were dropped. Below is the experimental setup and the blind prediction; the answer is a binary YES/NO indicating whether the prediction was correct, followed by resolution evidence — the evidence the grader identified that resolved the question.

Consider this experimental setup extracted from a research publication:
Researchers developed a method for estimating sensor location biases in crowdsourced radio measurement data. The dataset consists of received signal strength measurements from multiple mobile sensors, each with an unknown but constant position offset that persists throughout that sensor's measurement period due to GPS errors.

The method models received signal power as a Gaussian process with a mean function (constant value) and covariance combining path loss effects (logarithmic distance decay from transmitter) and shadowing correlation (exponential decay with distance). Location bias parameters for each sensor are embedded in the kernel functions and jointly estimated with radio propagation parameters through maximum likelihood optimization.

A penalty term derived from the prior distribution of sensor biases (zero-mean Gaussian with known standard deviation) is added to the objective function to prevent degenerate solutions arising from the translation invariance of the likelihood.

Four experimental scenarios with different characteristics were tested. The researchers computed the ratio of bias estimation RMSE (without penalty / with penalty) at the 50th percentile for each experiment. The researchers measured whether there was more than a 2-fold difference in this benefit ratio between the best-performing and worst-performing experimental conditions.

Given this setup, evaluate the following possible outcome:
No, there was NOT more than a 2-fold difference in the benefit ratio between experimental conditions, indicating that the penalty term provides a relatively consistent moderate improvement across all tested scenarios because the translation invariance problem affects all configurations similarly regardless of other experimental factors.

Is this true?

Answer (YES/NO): NO